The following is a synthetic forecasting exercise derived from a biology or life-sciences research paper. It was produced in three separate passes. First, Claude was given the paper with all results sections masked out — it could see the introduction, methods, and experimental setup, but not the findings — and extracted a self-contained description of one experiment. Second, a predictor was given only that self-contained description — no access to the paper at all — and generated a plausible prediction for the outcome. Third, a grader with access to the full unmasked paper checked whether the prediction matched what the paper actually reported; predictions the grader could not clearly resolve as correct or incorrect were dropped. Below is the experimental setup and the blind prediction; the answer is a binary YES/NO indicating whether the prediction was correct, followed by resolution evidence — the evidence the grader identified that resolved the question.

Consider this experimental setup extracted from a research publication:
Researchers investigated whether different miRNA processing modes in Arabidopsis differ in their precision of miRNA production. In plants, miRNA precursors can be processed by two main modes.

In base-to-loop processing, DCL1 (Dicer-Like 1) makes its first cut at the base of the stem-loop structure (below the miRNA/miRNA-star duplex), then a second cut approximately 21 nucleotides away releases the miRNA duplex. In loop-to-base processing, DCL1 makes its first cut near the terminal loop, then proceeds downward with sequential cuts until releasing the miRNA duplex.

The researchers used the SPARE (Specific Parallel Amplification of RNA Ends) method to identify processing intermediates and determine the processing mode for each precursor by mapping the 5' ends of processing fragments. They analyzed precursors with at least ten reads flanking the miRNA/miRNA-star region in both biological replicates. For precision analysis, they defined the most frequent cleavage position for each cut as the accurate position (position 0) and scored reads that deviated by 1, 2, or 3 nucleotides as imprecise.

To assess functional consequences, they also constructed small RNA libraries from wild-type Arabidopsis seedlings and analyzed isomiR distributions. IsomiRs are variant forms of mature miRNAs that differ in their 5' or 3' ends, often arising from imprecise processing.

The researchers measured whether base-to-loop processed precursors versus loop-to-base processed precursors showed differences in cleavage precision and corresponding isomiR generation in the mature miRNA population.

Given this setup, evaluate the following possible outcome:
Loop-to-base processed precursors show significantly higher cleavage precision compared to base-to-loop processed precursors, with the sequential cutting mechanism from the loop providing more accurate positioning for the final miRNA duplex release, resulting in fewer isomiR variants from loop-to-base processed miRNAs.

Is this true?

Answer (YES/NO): NO